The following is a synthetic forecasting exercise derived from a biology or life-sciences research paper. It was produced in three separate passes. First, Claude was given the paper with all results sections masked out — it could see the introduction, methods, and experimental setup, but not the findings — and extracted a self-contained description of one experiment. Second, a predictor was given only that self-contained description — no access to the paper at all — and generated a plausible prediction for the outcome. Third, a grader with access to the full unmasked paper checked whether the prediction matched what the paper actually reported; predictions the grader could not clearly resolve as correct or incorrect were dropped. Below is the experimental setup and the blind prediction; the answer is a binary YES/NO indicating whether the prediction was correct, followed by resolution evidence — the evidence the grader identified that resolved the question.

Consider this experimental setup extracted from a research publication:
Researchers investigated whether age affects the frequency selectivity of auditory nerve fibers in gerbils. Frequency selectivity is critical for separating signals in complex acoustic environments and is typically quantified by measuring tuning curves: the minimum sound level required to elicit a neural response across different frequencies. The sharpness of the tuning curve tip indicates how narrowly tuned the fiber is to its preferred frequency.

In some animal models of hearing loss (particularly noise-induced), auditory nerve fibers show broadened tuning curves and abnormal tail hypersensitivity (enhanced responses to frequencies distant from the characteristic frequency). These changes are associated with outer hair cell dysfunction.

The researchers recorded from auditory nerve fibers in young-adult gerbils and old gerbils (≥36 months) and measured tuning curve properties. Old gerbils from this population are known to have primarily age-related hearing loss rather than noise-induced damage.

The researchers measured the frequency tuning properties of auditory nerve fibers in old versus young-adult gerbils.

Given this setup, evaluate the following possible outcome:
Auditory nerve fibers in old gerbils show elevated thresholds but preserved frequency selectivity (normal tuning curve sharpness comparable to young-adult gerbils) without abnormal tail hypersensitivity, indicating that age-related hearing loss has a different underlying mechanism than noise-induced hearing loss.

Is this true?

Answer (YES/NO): YES